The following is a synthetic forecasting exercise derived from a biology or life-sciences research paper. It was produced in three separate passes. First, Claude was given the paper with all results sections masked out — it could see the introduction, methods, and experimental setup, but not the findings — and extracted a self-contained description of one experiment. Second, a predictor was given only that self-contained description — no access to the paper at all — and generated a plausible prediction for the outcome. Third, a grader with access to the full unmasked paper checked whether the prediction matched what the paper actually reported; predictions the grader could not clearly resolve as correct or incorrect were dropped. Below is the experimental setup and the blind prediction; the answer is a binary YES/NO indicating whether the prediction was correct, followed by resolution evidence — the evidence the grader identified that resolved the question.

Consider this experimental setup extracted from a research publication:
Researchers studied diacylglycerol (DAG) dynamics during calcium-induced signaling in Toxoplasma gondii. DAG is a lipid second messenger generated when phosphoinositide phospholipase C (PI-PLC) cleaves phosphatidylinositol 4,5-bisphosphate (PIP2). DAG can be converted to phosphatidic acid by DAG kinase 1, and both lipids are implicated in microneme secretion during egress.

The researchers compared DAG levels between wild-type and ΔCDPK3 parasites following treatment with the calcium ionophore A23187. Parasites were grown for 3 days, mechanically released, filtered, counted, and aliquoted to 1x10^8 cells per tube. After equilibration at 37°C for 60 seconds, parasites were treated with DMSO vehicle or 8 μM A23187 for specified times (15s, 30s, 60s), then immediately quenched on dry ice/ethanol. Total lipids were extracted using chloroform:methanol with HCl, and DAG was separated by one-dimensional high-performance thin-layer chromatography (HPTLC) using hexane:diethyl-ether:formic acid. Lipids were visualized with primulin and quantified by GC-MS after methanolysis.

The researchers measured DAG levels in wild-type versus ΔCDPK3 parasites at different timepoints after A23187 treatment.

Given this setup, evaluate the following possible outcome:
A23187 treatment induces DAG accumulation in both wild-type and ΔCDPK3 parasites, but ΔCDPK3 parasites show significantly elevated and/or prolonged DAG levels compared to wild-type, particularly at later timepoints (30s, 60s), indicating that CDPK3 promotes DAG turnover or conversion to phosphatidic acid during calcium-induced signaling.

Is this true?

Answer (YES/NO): NO